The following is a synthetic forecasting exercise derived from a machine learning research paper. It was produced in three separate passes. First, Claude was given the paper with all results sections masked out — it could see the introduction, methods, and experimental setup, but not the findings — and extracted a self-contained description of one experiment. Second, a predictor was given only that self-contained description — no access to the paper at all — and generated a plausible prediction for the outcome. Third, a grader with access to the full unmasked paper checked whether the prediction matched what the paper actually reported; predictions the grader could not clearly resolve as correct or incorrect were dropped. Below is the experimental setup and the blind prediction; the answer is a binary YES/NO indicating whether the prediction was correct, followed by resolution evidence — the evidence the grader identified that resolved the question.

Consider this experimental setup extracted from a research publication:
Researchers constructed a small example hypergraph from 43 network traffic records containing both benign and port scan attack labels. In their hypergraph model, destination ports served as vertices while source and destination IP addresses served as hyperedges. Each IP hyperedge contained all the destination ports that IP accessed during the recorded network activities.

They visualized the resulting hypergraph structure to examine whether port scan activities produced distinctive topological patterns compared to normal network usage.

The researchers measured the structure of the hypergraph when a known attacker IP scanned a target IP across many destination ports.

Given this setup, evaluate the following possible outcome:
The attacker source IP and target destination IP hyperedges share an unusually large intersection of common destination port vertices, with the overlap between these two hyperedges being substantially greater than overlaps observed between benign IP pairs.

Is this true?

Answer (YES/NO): YES